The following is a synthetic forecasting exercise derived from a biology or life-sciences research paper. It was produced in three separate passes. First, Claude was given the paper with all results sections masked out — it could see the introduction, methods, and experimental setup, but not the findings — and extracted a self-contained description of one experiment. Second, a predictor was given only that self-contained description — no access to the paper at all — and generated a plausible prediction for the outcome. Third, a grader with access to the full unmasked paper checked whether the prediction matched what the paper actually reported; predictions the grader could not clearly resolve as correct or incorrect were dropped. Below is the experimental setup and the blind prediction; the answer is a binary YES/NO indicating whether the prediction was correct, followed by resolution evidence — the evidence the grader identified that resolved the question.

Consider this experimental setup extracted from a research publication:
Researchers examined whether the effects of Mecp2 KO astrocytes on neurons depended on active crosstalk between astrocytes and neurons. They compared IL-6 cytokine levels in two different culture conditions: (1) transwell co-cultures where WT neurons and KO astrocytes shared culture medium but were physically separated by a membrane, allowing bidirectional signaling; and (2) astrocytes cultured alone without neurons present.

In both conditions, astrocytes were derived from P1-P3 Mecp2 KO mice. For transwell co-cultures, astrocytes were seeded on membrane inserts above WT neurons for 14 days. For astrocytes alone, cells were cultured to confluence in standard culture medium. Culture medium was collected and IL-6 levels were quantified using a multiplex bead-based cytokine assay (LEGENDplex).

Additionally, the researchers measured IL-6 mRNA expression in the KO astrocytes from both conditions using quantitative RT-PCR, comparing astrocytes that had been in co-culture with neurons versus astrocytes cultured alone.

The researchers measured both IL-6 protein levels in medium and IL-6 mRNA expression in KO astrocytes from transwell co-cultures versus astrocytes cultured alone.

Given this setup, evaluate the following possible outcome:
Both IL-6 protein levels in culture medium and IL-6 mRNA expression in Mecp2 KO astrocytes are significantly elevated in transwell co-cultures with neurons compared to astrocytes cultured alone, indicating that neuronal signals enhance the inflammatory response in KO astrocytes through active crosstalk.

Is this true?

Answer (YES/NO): YES